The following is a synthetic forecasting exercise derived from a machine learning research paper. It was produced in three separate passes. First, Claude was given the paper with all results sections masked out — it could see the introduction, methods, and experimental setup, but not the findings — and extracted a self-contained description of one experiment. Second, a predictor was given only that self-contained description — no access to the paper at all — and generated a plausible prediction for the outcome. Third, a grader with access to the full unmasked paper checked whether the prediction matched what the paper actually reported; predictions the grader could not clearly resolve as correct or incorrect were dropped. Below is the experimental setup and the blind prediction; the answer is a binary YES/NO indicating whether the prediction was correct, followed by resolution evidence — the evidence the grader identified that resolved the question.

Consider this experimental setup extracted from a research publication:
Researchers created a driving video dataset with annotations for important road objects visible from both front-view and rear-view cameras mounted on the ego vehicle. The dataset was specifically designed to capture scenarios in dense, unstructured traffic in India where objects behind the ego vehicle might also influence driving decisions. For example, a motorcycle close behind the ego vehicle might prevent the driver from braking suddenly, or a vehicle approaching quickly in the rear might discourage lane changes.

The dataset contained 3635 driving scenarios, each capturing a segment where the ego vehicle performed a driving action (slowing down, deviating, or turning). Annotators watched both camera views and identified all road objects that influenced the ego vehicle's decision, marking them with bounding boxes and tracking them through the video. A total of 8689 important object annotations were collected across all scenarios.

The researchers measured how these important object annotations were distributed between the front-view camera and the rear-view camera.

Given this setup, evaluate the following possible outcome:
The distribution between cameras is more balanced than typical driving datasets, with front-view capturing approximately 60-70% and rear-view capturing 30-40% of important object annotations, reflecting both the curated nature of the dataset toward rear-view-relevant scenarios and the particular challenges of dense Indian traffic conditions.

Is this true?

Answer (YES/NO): NO